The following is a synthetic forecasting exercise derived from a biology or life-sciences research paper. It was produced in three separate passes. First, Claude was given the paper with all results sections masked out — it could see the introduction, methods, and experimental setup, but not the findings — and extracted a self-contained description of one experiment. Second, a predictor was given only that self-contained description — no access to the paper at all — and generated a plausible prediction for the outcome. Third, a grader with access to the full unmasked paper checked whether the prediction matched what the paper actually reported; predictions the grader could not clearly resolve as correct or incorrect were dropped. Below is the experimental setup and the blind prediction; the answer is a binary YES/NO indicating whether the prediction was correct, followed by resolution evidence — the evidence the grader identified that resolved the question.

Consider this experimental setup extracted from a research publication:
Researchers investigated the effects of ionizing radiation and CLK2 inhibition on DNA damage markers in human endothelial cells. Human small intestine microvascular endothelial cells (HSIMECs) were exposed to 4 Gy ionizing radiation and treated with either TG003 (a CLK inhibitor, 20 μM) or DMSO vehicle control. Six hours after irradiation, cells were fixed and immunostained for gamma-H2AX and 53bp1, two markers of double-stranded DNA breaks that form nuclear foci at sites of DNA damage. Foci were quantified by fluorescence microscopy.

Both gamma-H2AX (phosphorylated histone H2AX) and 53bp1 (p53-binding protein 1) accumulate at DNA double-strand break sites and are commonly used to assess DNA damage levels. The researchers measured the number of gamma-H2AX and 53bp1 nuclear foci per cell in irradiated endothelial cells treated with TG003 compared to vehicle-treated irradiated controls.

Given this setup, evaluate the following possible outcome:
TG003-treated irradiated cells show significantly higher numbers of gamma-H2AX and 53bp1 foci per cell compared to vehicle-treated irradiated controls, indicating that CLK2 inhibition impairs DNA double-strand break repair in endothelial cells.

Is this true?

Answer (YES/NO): NO